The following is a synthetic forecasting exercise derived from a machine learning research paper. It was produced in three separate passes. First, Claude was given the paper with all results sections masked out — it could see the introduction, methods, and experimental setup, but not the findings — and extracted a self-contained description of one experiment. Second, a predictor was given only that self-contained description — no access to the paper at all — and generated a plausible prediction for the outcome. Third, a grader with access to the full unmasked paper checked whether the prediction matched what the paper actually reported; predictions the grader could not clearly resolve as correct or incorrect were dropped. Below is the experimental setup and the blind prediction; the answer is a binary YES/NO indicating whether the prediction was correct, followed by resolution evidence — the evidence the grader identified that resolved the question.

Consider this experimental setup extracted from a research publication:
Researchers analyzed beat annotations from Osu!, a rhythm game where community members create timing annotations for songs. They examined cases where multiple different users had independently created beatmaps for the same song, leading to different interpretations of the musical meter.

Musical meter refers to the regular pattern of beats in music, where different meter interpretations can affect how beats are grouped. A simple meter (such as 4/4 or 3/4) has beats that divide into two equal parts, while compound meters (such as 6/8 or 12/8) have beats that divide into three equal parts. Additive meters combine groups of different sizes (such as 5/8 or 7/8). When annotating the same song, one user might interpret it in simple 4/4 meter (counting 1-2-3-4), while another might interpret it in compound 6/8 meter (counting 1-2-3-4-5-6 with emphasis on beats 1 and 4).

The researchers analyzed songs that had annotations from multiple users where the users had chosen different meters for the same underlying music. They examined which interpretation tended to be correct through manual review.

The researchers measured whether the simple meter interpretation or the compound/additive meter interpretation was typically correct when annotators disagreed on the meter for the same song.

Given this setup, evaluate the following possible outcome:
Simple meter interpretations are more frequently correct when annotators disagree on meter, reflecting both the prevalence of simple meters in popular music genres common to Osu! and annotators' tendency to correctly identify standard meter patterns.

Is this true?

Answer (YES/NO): NO